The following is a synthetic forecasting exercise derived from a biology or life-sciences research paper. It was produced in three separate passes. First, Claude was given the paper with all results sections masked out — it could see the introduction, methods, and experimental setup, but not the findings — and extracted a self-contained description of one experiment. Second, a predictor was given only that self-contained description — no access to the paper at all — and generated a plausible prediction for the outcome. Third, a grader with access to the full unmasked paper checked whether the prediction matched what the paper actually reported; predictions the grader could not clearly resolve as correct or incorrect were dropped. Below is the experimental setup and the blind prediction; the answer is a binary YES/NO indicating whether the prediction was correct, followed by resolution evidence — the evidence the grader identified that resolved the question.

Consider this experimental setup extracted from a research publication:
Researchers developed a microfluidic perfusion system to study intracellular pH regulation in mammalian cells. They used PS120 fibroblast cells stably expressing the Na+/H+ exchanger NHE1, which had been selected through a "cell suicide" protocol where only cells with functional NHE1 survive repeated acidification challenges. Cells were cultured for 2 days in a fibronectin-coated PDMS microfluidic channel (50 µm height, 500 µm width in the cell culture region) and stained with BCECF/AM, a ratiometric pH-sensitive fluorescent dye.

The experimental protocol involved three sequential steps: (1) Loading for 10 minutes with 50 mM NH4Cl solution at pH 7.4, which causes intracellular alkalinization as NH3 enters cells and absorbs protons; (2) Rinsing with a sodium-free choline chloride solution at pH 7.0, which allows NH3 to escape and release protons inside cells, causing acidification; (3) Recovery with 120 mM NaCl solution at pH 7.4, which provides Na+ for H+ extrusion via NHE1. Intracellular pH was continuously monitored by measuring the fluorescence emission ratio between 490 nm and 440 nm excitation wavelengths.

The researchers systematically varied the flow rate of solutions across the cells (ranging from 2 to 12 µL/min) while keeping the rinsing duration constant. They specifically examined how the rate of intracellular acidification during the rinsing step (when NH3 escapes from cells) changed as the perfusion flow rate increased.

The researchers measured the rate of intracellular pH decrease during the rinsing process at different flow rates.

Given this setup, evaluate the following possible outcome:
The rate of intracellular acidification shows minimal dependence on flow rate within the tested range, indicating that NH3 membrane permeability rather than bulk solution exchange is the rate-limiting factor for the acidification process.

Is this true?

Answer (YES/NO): NO